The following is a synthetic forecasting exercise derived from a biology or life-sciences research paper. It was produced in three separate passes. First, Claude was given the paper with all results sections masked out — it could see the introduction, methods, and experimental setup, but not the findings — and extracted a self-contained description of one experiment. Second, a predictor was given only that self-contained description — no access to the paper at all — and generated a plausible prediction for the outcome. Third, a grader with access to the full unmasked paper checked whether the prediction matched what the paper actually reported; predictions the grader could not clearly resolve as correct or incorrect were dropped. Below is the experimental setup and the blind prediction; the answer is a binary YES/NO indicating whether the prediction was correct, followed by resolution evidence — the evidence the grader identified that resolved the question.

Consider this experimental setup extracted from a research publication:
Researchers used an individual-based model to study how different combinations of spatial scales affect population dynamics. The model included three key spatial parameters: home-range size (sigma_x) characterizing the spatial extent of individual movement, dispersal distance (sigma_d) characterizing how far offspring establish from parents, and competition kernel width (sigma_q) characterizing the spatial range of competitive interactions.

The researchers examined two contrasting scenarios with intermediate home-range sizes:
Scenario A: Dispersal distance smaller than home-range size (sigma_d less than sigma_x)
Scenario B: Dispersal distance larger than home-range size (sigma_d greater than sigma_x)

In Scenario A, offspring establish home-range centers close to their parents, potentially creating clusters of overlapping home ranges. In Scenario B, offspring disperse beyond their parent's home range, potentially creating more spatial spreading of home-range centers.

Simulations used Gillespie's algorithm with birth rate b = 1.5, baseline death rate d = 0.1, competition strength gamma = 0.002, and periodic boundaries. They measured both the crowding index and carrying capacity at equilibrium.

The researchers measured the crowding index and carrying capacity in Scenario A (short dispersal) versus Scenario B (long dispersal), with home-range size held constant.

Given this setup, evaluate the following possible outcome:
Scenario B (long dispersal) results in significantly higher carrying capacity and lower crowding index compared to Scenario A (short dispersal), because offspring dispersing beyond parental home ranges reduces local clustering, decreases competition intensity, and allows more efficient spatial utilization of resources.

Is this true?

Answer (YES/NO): YES